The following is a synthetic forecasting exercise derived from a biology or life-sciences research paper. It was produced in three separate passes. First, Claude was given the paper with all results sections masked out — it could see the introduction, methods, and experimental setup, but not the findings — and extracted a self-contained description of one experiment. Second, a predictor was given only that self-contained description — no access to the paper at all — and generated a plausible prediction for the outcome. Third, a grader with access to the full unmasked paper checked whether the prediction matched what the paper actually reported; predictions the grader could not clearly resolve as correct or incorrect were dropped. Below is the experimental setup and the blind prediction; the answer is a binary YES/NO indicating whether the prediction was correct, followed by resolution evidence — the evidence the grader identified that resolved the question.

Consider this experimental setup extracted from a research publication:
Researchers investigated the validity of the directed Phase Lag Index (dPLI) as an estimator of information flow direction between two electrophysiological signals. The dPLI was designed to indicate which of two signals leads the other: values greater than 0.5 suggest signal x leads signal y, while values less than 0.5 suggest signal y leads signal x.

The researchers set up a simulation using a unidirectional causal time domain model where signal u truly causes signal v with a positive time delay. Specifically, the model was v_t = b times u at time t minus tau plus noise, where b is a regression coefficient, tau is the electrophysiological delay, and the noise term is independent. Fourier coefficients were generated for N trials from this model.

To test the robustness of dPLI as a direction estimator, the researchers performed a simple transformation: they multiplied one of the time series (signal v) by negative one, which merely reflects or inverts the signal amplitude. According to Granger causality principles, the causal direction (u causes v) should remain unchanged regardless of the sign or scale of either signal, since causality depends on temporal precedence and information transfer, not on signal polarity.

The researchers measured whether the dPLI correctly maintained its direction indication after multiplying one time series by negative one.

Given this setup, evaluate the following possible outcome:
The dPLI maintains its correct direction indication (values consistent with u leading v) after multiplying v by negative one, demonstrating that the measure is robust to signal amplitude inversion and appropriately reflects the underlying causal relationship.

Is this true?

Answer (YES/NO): NO